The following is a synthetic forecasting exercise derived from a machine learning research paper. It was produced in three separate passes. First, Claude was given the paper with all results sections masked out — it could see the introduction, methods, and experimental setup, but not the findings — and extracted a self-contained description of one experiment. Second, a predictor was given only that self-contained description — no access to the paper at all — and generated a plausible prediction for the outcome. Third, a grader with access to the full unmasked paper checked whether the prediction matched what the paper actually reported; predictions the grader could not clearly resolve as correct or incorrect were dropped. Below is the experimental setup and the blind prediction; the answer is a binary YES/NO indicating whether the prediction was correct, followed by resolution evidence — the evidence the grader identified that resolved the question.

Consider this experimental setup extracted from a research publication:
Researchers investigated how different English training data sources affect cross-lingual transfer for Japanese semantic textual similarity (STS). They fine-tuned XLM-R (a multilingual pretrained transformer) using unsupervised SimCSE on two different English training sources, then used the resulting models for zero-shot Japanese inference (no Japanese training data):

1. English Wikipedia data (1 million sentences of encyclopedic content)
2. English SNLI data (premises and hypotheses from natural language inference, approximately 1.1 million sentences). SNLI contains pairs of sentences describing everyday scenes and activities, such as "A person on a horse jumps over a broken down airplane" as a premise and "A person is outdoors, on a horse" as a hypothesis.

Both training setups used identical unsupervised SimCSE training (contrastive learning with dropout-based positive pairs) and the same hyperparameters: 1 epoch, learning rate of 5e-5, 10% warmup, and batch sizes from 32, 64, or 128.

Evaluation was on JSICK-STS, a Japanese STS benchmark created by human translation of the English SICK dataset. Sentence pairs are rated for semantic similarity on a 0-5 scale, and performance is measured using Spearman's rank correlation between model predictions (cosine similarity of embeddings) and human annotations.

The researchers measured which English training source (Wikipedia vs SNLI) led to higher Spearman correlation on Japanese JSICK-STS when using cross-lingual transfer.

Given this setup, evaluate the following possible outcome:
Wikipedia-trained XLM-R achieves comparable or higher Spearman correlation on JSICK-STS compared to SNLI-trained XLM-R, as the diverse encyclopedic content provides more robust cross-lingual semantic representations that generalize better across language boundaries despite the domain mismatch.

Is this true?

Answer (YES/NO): YES